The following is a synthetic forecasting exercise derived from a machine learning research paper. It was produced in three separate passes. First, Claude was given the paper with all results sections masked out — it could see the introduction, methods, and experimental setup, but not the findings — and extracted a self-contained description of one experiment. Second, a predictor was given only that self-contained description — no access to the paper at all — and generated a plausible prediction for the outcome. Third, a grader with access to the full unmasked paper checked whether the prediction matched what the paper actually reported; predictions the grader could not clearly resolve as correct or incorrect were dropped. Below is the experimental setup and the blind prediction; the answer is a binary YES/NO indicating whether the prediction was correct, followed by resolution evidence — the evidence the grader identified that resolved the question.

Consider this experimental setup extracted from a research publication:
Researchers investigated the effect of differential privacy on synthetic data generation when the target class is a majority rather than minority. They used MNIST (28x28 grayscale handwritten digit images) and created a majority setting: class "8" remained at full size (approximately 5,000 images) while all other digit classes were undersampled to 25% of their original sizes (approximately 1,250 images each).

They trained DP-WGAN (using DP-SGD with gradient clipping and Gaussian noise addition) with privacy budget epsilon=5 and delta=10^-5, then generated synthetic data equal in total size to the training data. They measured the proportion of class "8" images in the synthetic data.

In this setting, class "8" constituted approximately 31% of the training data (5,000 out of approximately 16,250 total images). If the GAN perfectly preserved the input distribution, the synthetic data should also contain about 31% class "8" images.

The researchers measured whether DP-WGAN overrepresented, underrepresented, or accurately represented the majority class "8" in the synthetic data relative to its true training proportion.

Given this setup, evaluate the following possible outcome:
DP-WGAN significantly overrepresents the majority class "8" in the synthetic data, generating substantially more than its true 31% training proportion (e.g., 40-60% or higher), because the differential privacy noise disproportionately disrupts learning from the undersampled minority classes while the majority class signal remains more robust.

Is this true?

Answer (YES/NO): NO